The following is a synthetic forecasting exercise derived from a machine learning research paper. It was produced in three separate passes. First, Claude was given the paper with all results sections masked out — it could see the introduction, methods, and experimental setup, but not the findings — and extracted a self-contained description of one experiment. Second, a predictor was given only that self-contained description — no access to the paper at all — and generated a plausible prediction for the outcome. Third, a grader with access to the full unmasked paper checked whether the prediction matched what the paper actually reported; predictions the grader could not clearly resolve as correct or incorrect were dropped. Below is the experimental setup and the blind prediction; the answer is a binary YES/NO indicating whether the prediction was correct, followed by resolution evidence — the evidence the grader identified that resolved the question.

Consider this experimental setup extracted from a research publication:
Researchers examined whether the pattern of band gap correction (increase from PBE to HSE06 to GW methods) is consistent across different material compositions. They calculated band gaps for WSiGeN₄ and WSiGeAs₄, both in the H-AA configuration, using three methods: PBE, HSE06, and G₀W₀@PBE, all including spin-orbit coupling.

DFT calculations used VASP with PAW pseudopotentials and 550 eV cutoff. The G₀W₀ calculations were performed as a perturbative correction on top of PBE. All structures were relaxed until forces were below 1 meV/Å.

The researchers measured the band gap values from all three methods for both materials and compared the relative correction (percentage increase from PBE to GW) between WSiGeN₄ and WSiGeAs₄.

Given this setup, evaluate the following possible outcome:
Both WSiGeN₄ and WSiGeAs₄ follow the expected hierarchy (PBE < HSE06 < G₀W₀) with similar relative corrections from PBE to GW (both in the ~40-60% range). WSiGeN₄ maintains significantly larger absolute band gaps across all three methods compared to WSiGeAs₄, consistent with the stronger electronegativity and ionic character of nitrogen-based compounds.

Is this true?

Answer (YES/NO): NO